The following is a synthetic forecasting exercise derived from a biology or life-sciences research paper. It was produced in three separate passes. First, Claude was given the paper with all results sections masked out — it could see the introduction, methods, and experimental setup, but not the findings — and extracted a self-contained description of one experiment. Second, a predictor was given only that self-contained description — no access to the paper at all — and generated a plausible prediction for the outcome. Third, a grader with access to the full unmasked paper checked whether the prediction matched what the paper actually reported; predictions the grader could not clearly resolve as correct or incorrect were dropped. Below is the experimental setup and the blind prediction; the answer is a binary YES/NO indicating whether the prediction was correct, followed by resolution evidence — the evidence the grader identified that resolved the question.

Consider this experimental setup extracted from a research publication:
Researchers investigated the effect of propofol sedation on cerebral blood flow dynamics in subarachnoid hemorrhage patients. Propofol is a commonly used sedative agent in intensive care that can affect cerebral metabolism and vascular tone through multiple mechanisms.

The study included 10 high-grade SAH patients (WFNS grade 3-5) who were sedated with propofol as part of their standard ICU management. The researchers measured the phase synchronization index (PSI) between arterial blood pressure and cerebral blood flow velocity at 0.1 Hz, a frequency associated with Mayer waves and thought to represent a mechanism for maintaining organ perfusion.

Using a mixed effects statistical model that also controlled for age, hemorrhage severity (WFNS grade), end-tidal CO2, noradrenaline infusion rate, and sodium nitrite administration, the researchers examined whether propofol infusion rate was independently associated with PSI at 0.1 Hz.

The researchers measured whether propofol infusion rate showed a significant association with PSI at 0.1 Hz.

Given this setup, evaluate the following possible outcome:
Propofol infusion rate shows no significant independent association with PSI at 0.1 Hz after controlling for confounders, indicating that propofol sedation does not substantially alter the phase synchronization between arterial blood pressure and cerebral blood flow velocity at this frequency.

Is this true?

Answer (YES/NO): YES